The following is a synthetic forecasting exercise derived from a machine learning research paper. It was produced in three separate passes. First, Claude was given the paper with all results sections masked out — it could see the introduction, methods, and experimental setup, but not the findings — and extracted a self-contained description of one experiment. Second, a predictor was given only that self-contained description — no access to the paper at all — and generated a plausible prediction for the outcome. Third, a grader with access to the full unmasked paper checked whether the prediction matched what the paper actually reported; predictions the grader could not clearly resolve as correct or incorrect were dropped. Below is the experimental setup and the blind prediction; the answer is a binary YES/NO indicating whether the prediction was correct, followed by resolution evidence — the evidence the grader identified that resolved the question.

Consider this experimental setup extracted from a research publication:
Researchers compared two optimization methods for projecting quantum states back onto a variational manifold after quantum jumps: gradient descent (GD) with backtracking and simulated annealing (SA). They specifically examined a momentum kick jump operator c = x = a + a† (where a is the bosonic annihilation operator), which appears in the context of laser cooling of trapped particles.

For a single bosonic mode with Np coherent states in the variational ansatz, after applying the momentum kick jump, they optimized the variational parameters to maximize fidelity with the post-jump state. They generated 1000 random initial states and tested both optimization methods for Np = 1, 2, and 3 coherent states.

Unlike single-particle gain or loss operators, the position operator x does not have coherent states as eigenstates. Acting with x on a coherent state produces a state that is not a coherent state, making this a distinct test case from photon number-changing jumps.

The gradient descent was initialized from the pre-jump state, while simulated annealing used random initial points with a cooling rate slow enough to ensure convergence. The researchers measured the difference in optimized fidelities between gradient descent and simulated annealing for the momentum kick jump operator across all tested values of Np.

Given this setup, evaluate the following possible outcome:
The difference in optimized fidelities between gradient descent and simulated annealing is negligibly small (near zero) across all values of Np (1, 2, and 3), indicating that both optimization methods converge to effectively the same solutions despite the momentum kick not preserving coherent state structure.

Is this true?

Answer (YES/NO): YES